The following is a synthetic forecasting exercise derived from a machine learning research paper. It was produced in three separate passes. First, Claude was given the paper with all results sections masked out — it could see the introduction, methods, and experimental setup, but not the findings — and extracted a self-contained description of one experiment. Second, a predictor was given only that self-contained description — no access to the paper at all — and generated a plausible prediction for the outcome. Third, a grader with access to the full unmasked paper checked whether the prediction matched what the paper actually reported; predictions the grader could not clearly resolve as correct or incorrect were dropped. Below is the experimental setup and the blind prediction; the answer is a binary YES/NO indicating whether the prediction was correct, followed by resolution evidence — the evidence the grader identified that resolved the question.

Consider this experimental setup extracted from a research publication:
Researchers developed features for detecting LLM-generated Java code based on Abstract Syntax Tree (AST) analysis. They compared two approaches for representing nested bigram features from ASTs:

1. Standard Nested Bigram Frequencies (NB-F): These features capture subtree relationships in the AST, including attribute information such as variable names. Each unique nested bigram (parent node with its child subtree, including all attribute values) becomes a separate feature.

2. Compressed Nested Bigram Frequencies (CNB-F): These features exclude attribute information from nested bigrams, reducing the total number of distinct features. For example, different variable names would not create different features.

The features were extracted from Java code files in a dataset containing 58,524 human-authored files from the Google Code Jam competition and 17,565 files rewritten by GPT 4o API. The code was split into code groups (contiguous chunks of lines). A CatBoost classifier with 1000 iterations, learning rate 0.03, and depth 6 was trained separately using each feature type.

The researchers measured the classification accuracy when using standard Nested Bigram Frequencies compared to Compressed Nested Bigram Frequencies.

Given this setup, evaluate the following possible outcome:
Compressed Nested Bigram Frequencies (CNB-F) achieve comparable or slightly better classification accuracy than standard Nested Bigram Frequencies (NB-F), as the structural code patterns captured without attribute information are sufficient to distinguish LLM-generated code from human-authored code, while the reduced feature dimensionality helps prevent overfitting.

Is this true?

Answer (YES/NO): YES